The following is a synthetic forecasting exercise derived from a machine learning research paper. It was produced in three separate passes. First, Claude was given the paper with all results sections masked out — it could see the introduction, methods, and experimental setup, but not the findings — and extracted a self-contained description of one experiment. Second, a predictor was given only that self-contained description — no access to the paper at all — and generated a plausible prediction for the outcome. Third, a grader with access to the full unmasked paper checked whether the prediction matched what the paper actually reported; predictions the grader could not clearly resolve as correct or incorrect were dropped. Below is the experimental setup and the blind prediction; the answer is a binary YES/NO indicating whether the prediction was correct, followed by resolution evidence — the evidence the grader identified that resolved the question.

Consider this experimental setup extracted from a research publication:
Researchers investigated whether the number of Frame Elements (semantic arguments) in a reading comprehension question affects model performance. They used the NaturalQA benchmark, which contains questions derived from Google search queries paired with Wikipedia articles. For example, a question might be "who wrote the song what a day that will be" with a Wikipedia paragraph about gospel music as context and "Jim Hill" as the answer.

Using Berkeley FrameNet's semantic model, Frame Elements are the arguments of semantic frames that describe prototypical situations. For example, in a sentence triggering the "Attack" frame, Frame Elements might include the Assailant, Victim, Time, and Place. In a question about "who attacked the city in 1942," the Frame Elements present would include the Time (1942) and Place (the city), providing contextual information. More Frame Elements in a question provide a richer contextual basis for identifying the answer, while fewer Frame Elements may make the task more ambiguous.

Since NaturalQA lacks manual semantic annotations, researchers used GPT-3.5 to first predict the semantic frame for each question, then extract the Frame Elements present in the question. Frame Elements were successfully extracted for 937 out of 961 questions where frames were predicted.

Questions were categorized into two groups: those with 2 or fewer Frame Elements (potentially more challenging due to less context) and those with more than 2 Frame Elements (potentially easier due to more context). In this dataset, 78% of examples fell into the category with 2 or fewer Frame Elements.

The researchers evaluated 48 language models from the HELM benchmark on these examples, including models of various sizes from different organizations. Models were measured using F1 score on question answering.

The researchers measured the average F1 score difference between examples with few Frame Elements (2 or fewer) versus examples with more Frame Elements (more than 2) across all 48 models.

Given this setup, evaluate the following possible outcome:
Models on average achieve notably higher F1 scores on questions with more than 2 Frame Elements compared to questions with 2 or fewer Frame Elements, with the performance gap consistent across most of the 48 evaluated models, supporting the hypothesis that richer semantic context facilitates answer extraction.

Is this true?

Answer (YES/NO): YES